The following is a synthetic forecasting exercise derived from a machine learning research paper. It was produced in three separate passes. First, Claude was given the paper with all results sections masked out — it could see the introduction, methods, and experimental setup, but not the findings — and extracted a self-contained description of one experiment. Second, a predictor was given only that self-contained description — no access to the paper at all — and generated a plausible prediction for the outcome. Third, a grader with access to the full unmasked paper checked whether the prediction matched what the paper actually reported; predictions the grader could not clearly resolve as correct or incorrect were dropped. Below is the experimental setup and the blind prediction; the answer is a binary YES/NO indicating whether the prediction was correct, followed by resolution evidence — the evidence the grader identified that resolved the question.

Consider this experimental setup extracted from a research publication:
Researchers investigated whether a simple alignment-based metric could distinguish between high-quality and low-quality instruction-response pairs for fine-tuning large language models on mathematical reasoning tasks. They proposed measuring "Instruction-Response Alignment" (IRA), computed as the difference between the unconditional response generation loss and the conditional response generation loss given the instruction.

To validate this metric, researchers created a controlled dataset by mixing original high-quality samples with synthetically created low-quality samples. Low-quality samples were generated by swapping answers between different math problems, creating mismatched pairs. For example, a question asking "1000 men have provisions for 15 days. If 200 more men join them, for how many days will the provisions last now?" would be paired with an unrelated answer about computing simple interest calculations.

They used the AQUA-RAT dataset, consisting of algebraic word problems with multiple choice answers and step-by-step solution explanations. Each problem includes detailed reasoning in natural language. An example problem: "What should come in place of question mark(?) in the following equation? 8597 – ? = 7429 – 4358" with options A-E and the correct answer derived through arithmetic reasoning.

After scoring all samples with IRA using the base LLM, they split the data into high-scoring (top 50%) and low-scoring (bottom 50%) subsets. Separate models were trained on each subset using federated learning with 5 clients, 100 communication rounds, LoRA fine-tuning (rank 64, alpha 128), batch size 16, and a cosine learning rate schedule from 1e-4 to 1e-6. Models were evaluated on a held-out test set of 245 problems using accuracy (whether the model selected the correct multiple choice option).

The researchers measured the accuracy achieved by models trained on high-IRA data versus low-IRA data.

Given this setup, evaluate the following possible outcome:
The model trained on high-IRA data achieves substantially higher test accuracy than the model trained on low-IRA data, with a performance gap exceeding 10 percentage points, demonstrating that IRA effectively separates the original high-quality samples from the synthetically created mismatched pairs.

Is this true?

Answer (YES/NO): NO